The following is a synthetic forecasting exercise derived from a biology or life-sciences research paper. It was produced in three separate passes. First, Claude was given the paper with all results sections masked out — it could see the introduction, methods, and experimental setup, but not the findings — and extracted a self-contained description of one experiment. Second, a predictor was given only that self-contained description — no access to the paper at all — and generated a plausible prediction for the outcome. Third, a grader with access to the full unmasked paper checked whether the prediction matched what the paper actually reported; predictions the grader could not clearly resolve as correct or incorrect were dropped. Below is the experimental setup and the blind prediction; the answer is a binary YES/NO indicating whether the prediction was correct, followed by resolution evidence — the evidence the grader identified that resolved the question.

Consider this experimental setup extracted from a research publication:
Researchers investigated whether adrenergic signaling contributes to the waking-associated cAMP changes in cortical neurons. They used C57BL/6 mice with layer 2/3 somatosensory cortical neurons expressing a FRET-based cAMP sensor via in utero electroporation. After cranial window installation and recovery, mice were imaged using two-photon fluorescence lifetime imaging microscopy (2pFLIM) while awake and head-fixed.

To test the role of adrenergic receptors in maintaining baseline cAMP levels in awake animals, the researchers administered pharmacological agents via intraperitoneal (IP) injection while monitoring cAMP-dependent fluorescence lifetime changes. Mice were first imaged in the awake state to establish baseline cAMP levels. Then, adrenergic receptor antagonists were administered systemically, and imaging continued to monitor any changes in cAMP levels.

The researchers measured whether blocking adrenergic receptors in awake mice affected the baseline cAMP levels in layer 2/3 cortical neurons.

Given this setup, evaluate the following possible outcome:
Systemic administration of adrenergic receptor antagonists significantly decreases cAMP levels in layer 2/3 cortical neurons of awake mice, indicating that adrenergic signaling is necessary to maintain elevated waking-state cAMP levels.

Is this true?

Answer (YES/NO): NO